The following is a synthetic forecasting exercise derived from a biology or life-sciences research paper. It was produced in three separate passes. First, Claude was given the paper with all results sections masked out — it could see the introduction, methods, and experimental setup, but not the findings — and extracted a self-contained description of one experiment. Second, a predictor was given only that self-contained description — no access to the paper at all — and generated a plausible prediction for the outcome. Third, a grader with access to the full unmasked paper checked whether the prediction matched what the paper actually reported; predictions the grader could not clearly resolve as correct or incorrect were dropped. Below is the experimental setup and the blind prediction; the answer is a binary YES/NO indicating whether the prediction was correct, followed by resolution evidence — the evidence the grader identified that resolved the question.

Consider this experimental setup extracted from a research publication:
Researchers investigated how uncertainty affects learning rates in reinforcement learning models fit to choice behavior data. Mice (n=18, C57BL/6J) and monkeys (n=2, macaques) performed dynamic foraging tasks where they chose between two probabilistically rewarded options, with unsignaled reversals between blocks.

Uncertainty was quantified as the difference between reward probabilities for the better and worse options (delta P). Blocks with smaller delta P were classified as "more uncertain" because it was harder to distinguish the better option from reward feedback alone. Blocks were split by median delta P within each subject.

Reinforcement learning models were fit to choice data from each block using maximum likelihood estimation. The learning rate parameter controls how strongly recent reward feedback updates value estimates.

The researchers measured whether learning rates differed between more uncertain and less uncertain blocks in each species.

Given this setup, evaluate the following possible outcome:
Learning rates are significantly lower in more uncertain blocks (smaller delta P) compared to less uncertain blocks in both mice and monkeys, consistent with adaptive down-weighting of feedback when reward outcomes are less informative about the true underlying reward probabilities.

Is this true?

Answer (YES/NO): NO